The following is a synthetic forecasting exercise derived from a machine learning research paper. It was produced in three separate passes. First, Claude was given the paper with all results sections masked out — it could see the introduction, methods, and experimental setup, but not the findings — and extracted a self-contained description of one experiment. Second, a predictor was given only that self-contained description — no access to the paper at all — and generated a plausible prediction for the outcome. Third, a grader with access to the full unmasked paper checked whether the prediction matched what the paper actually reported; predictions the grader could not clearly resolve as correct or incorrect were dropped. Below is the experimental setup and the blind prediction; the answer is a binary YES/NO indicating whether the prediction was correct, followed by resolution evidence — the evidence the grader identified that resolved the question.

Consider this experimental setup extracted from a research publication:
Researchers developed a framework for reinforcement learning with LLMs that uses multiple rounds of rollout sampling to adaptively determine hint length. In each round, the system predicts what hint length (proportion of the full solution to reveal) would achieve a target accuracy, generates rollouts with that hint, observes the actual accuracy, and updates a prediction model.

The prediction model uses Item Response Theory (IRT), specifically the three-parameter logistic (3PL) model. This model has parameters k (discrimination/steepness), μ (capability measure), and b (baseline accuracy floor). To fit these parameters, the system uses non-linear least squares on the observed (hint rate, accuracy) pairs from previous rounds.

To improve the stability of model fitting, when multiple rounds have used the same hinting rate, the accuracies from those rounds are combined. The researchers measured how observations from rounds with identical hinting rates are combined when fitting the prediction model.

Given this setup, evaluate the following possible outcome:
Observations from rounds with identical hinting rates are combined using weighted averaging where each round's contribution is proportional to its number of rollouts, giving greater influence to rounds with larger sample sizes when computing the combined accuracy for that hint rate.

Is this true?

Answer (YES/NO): NO